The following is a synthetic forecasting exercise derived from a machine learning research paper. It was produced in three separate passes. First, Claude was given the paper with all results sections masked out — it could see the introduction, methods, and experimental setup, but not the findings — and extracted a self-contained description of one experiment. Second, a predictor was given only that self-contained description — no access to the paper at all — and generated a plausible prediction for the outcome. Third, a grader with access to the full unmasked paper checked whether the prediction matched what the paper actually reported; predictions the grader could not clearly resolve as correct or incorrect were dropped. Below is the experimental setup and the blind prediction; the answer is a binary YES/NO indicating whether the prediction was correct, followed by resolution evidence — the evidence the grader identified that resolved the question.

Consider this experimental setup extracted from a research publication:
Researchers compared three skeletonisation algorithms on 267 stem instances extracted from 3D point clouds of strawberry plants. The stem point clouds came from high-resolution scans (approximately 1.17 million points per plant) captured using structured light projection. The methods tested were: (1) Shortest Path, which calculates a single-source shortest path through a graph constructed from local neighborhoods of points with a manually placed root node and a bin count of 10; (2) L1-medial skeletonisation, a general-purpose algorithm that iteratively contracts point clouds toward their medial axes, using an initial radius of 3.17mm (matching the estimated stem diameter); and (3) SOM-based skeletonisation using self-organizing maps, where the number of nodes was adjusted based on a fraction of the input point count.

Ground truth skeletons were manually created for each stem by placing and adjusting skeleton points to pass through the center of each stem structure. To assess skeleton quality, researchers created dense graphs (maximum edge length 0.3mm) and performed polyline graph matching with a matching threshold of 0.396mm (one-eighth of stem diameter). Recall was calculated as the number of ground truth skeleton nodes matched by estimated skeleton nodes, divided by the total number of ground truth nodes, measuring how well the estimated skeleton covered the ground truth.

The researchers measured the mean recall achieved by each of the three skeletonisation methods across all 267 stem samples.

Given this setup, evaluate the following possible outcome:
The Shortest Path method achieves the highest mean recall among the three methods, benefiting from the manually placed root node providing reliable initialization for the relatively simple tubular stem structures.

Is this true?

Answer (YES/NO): YES